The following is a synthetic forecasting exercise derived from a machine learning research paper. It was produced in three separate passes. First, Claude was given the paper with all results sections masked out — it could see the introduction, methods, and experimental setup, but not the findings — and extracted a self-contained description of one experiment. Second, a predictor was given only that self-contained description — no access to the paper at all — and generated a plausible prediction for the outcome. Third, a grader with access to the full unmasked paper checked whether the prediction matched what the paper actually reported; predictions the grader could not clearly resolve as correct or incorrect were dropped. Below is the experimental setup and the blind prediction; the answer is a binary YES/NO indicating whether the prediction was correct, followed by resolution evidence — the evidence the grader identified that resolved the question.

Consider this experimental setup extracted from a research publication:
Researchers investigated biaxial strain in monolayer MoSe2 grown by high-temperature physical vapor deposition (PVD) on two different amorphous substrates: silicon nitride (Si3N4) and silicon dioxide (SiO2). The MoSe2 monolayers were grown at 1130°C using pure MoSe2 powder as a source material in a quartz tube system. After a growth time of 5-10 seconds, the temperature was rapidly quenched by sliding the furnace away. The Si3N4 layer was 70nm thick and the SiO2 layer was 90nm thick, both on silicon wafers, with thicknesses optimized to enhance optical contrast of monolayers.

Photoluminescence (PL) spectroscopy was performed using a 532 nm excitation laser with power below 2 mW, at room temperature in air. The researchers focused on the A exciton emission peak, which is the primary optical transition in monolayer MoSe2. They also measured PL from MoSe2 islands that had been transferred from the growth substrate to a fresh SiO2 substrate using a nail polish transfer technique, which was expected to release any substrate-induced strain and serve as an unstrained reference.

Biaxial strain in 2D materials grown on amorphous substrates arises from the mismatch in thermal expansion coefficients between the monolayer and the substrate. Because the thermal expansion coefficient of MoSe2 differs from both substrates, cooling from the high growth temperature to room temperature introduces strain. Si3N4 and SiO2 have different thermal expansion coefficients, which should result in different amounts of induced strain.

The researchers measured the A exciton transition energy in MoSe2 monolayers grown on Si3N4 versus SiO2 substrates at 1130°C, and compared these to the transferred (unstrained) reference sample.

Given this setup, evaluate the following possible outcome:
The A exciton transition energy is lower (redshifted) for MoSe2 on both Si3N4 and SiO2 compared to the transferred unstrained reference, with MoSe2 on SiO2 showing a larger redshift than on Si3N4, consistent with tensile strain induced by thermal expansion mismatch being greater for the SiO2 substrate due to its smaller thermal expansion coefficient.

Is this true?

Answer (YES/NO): YES